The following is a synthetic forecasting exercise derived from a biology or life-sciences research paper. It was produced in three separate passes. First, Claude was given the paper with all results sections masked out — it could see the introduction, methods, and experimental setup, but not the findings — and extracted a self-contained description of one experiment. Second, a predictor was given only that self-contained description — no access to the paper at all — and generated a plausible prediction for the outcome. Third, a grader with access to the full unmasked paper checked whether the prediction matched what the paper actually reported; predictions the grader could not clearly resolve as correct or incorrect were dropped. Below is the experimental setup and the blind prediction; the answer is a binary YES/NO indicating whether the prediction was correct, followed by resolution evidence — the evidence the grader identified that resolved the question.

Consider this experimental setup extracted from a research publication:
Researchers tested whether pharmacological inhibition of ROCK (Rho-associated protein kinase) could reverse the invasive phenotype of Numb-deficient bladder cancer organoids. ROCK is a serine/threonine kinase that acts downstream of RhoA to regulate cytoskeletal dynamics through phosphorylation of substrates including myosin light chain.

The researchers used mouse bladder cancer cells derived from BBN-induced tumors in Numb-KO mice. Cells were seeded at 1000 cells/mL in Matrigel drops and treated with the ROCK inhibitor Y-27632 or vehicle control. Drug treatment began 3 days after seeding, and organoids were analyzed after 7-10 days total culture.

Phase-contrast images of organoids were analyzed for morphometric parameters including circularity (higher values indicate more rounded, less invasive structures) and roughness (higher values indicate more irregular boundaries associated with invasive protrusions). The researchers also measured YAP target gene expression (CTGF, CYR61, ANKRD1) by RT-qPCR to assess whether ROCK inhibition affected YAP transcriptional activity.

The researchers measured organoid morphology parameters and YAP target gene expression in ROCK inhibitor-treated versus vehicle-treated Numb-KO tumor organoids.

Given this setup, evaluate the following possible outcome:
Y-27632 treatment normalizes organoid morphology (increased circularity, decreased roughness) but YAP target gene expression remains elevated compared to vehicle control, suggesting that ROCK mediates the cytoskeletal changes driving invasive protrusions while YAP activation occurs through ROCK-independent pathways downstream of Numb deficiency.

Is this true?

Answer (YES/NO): NO